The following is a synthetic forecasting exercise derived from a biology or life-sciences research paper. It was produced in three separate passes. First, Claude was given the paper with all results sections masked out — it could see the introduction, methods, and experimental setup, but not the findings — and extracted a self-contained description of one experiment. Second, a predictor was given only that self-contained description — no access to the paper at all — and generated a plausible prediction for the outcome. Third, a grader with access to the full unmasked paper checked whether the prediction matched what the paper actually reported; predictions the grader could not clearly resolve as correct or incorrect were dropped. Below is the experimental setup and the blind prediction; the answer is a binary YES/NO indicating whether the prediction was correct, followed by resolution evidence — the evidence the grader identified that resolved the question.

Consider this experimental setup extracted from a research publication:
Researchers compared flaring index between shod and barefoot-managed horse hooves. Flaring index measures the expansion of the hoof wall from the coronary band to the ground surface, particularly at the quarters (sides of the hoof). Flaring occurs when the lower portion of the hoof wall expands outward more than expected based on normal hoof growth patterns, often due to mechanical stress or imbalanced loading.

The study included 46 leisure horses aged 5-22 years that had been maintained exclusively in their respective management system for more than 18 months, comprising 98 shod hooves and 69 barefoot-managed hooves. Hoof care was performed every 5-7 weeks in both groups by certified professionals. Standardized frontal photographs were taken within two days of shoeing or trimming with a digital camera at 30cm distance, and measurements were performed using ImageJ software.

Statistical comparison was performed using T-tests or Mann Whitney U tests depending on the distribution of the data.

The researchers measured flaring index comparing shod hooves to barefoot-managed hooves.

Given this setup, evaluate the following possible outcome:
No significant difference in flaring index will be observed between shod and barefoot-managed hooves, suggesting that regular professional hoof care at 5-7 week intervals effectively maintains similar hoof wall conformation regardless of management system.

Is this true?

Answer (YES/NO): NO